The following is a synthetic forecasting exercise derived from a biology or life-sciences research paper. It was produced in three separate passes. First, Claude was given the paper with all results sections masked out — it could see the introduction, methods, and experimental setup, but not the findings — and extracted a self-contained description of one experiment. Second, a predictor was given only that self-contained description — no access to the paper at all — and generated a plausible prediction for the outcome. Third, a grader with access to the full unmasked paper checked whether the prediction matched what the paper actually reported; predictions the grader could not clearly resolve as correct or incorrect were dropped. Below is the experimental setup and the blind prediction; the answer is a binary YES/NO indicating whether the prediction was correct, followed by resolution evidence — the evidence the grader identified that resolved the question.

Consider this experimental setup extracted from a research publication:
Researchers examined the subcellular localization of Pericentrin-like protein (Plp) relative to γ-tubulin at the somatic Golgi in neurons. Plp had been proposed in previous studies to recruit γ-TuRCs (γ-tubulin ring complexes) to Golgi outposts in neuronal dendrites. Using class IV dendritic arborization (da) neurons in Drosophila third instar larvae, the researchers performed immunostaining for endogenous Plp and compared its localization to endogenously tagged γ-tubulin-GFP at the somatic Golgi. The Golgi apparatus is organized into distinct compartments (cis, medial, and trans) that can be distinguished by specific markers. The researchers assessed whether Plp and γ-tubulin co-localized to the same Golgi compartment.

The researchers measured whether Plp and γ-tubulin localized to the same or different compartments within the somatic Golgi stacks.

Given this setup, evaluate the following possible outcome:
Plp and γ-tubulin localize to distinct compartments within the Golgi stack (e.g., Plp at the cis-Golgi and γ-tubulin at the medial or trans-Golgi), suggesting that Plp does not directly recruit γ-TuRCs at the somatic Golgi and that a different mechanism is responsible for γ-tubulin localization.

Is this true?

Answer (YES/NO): NO